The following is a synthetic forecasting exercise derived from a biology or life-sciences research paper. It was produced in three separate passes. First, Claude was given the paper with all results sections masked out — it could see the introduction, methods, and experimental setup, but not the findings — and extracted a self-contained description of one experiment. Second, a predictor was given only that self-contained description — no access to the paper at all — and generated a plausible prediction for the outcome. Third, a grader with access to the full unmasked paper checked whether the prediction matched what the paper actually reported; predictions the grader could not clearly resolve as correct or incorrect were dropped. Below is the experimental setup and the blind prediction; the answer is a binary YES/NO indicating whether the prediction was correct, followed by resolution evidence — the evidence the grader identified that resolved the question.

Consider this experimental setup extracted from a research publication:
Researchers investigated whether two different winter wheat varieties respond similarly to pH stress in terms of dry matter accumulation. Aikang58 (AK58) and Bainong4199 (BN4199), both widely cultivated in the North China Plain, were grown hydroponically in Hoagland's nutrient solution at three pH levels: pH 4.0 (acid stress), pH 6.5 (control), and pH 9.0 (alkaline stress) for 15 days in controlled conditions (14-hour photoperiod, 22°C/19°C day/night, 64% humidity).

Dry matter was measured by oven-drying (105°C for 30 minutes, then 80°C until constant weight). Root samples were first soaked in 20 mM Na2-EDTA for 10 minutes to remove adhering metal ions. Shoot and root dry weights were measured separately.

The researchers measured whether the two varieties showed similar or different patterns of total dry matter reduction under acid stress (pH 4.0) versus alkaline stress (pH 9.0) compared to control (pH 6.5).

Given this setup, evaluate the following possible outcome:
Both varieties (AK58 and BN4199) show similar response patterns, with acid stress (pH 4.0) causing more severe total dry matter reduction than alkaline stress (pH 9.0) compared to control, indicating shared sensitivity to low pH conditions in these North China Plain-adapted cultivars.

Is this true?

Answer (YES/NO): YES